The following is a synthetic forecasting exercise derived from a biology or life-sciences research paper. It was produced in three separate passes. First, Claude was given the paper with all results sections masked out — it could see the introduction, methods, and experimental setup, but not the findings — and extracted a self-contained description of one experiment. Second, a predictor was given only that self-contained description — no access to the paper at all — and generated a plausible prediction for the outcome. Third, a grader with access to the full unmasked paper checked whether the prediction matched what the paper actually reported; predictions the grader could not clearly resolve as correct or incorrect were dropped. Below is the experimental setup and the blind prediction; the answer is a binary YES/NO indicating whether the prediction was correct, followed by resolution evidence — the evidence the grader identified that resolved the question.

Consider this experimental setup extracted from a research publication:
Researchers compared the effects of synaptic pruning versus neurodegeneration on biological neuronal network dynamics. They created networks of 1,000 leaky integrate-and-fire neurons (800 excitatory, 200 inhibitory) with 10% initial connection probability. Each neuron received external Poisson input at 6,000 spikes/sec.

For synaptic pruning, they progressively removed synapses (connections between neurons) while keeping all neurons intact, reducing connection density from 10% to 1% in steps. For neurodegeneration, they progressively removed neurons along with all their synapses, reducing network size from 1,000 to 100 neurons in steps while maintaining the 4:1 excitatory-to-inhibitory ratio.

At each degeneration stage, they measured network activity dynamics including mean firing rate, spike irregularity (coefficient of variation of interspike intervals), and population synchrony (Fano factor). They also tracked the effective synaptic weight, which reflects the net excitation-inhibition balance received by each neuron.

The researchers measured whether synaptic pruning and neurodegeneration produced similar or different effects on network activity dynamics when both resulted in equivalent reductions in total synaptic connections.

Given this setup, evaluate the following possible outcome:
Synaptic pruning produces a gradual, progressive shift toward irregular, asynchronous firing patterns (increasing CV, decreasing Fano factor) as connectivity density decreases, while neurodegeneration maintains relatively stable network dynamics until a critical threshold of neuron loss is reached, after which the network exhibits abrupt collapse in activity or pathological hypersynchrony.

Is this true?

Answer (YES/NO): NO